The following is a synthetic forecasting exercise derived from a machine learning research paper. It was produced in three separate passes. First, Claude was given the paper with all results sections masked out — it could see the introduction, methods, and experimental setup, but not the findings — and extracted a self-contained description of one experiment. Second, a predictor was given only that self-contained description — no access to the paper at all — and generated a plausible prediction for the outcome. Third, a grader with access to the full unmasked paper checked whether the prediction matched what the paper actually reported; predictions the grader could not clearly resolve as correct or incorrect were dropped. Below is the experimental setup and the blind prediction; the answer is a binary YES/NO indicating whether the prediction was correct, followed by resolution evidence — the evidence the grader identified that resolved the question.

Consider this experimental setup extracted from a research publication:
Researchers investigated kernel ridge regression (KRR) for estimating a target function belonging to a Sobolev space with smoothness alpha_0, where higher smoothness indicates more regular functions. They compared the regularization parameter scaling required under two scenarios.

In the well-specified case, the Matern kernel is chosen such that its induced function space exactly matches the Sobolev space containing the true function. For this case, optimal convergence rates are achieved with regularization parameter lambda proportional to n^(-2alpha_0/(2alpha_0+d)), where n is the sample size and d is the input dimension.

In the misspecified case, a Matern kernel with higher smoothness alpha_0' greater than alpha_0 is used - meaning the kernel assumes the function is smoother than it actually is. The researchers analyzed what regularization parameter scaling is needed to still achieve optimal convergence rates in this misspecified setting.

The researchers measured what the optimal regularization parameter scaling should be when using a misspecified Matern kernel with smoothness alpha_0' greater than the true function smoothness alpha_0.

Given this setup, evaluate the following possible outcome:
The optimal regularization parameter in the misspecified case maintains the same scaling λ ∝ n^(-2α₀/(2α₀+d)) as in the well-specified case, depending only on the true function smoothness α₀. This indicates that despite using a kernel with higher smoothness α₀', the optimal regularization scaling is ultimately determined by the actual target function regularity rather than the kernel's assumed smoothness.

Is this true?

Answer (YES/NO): NO